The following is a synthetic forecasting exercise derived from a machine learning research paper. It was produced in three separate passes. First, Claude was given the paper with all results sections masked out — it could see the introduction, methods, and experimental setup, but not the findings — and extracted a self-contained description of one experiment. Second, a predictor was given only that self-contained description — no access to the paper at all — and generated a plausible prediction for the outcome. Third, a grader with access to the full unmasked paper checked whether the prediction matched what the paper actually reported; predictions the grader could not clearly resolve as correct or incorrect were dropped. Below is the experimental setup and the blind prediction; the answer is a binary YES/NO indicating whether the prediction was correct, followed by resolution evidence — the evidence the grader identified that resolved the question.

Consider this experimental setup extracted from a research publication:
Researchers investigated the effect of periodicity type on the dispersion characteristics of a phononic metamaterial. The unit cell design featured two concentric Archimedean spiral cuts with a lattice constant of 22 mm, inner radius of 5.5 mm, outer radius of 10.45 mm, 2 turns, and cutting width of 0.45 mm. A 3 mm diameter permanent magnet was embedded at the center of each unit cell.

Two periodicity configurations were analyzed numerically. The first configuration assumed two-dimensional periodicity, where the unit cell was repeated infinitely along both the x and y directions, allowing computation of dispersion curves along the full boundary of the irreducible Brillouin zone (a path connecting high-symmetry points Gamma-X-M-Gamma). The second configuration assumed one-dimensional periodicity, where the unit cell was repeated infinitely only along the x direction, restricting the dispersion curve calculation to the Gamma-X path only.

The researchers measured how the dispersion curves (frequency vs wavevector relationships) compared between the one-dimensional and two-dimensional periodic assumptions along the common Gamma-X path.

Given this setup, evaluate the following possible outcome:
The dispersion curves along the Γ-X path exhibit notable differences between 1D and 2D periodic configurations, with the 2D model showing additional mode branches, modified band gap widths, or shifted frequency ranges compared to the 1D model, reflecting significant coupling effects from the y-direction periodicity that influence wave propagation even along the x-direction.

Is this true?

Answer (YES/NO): NO